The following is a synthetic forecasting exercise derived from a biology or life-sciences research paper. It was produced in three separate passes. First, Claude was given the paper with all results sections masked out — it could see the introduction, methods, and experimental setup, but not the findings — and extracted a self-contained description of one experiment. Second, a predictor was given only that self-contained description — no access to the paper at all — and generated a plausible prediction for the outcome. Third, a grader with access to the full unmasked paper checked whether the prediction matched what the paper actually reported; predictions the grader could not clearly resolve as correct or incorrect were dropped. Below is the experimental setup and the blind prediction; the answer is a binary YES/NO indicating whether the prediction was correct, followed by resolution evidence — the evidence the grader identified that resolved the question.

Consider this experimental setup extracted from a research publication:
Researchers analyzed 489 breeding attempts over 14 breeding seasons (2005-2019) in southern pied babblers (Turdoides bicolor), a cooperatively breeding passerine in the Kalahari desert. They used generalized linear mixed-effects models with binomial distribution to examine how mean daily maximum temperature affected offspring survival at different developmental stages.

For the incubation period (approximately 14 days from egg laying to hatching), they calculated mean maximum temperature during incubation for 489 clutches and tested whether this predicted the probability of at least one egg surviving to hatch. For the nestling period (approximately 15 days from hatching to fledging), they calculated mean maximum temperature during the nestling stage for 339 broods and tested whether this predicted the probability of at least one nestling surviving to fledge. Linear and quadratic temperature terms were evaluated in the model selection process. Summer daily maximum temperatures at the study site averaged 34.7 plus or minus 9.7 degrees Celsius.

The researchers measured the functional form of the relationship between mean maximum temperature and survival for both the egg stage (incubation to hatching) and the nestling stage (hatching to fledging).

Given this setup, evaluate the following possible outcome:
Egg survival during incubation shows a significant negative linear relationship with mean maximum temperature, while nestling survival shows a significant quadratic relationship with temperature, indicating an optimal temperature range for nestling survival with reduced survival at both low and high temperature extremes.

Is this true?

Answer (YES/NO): YES